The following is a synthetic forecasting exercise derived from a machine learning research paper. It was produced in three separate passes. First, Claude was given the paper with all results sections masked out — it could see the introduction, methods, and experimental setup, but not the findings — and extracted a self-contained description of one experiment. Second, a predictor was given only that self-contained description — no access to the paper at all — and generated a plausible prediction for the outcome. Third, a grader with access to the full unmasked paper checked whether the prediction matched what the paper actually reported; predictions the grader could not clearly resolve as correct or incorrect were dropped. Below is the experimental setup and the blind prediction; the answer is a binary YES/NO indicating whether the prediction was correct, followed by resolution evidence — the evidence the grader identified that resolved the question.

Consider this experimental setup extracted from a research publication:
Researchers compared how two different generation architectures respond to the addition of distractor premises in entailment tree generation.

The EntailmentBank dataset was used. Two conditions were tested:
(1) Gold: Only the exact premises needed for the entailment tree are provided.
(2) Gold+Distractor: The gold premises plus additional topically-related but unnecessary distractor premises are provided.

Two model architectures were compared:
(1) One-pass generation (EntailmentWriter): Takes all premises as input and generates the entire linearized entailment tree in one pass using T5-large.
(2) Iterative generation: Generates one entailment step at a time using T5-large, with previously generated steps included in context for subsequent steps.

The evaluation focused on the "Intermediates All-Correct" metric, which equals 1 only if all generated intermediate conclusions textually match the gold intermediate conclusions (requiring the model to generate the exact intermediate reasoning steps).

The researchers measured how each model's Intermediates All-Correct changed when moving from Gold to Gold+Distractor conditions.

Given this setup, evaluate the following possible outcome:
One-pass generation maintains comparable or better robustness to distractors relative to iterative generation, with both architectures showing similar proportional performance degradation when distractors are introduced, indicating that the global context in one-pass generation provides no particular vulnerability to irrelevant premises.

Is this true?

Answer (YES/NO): NO